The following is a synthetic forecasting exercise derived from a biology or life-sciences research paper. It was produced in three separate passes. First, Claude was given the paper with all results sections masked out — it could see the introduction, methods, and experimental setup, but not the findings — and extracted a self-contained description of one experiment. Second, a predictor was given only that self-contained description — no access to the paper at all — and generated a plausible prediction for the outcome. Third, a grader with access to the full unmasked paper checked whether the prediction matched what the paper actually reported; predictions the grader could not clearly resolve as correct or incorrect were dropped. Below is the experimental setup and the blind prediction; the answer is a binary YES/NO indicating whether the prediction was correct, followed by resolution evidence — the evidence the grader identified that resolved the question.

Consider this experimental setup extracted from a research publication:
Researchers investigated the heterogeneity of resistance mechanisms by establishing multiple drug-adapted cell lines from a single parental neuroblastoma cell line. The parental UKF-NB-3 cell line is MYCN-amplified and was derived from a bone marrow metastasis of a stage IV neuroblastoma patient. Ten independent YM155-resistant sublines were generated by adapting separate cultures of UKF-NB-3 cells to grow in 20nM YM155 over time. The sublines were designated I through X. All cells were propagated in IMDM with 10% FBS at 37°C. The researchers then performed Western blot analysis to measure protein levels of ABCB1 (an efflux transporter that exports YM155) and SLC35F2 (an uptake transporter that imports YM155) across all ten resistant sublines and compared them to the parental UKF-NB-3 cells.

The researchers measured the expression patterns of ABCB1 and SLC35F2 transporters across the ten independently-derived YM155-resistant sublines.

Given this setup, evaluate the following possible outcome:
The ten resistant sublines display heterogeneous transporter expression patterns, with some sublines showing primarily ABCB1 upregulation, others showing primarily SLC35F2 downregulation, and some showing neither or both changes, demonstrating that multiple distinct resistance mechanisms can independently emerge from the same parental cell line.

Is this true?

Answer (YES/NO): NO